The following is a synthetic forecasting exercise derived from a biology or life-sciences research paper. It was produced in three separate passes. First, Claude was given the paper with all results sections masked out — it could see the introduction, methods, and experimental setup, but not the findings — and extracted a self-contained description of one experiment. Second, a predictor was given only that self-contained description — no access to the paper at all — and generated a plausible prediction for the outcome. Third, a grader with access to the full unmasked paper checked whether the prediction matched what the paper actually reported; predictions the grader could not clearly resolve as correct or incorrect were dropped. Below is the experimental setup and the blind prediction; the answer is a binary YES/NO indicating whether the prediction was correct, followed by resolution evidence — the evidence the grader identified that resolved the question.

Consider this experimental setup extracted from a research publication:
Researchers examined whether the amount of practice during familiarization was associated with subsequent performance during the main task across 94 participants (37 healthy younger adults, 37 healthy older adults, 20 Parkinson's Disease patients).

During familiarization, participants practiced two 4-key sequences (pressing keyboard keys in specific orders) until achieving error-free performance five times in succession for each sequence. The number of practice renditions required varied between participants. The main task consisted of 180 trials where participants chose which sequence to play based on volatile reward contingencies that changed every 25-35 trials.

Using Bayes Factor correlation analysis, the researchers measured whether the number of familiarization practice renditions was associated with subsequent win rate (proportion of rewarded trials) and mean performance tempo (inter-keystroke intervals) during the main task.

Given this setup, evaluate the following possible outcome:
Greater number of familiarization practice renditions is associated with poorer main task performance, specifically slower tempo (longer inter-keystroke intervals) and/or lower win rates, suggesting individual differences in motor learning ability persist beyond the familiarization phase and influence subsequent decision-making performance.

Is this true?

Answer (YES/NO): NO